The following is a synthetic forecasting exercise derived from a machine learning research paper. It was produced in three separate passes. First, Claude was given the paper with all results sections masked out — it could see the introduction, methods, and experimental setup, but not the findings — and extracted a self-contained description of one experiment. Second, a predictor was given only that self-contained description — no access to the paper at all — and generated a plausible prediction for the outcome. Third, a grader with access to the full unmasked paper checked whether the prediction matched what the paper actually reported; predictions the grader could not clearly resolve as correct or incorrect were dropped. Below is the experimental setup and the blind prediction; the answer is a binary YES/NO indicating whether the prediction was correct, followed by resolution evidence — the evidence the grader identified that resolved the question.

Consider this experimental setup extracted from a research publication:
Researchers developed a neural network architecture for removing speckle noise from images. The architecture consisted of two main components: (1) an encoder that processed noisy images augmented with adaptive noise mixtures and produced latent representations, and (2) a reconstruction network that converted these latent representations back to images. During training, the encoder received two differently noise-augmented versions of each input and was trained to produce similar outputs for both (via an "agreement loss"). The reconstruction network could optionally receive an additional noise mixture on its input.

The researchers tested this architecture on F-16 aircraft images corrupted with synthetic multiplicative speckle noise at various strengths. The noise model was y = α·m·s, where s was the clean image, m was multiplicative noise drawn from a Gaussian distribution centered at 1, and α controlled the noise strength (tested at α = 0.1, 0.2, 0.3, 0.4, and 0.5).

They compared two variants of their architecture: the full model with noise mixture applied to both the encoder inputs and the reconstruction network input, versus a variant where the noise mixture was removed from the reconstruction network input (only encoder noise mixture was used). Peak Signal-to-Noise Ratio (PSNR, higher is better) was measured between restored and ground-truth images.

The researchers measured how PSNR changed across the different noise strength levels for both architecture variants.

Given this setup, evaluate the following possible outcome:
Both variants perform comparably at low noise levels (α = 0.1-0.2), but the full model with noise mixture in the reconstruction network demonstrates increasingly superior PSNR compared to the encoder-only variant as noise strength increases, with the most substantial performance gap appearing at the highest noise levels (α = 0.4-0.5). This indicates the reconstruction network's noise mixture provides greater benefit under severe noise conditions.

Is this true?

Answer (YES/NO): NO